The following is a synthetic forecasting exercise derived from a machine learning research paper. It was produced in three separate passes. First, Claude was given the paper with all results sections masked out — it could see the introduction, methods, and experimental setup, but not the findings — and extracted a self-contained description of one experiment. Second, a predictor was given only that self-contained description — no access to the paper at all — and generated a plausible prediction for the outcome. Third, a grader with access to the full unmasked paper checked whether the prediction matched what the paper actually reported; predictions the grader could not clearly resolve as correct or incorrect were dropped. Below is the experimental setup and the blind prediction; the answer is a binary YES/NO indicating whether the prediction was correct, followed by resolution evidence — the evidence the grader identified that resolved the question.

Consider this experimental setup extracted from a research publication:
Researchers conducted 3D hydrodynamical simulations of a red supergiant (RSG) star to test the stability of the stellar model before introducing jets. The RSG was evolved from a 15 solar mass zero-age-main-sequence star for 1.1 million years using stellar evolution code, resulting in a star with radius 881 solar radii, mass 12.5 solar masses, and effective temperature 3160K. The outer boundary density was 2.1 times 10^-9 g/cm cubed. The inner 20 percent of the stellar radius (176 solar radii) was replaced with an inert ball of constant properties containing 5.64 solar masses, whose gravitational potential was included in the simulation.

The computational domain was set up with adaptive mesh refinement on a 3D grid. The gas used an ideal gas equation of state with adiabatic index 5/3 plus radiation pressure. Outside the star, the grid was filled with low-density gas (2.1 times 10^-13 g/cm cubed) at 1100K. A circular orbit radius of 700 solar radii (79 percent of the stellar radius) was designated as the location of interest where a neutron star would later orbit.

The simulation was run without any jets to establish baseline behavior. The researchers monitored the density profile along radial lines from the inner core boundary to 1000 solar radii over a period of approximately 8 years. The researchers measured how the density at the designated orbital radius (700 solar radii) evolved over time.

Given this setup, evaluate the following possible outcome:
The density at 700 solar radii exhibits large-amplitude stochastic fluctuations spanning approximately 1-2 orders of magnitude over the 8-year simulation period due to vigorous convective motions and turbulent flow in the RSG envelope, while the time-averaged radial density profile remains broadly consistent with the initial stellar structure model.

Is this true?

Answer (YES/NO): NO